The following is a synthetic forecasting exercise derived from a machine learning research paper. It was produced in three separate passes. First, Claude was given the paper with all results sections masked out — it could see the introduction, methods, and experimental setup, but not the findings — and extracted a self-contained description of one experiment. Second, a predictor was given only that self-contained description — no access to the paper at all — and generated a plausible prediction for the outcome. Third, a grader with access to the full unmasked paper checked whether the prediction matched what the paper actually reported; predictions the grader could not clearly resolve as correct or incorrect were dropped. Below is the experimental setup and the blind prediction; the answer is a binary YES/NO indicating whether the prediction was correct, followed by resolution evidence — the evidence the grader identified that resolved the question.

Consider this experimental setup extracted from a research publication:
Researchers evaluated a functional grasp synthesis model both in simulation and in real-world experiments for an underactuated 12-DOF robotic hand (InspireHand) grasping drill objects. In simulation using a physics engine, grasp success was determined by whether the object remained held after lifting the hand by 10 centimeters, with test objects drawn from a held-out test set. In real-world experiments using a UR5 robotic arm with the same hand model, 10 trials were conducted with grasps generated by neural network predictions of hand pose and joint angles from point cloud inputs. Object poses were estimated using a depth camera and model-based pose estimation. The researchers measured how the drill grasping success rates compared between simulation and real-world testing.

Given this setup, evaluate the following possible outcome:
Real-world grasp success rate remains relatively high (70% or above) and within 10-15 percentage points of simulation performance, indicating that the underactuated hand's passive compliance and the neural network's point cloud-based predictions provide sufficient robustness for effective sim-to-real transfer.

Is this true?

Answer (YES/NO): NO